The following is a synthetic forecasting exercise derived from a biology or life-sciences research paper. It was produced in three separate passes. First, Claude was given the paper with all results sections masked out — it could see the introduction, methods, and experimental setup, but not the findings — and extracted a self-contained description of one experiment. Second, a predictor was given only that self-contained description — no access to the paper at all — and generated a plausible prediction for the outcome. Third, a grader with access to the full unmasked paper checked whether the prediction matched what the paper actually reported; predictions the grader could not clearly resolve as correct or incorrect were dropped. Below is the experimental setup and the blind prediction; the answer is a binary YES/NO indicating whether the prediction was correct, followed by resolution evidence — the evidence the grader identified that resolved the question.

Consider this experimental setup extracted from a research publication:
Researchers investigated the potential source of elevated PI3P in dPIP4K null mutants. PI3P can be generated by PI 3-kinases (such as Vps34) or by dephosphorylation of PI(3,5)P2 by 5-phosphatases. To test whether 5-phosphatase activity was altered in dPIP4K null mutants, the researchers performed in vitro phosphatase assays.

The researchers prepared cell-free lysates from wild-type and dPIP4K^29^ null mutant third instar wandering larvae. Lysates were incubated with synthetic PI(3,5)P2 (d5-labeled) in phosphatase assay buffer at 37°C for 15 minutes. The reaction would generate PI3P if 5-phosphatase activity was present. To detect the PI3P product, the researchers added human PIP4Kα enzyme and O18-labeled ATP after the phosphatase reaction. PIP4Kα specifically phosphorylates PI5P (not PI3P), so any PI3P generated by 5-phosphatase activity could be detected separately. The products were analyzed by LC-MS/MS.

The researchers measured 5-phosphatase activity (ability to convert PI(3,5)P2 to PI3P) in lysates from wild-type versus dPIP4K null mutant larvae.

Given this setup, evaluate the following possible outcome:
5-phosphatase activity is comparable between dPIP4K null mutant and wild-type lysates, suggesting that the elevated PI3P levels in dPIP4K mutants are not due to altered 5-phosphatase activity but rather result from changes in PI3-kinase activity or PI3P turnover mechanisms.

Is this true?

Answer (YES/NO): NO